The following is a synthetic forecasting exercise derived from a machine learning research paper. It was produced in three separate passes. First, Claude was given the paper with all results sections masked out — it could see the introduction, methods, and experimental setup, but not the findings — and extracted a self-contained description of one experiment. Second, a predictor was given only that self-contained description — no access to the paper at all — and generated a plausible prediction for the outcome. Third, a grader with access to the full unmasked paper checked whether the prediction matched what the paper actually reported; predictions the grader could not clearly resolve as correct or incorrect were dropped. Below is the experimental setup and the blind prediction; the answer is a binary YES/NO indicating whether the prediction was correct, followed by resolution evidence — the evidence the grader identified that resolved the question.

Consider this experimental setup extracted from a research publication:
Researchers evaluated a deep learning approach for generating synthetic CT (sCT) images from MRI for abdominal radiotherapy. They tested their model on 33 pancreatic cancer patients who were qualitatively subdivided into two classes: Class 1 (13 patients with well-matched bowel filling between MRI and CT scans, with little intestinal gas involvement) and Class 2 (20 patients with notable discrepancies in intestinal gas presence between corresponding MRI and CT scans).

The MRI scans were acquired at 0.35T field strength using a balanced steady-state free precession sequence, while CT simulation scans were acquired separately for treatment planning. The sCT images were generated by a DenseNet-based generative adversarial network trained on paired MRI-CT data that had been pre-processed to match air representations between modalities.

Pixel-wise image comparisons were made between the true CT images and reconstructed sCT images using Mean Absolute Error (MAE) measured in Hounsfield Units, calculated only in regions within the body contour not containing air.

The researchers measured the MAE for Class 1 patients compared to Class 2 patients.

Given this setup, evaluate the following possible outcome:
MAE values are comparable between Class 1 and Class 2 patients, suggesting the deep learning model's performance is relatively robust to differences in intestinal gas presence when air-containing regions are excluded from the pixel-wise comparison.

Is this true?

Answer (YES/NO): NO